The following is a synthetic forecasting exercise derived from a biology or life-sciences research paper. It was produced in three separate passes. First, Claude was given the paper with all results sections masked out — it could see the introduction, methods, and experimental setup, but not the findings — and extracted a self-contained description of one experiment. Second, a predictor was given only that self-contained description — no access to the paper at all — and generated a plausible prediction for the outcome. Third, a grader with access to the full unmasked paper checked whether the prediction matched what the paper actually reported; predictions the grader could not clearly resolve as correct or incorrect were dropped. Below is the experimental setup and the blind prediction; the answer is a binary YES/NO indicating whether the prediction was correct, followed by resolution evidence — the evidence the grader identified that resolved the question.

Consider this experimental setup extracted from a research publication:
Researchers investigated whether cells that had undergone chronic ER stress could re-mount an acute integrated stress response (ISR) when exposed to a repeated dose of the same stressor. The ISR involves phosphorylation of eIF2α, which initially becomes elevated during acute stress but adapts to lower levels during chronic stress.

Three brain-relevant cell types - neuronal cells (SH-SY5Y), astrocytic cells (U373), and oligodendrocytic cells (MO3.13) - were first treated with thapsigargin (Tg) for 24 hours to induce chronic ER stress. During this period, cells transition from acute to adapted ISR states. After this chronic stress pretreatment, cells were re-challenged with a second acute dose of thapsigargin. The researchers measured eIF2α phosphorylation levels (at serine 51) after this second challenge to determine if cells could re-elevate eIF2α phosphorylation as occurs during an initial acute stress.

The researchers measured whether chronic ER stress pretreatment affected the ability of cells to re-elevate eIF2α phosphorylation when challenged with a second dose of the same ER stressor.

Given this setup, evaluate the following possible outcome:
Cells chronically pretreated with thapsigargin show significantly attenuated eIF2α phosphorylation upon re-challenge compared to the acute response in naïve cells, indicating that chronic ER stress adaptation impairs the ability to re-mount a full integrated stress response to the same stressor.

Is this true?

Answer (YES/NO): YES